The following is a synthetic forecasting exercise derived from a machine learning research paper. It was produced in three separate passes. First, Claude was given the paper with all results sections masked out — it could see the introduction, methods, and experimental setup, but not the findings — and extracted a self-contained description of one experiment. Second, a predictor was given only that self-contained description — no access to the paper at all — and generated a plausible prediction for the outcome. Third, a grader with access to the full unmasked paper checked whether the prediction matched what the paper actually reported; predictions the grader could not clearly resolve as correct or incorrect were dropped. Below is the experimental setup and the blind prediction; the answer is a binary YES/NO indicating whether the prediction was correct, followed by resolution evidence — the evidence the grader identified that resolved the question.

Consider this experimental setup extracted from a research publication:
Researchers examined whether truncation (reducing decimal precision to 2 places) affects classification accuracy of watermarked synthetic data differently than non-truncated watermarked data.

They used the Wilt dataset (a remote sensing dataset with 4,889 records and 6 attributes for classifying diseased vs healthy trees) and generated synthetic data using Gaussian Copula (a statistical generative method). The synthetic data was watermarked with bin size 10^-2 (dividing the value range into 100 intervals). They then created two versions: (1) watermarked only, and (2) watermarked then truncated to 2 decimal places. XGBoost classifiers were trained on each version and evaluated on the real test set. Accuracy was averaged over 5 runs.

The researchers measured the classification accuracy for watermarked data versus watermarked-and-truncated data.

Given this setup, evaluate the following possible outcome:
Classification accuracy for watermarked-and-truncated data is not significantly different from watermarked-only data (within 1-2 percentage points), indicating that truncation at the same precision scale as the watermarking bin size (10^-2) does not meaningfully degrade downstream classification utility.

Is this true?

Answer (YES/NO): YES